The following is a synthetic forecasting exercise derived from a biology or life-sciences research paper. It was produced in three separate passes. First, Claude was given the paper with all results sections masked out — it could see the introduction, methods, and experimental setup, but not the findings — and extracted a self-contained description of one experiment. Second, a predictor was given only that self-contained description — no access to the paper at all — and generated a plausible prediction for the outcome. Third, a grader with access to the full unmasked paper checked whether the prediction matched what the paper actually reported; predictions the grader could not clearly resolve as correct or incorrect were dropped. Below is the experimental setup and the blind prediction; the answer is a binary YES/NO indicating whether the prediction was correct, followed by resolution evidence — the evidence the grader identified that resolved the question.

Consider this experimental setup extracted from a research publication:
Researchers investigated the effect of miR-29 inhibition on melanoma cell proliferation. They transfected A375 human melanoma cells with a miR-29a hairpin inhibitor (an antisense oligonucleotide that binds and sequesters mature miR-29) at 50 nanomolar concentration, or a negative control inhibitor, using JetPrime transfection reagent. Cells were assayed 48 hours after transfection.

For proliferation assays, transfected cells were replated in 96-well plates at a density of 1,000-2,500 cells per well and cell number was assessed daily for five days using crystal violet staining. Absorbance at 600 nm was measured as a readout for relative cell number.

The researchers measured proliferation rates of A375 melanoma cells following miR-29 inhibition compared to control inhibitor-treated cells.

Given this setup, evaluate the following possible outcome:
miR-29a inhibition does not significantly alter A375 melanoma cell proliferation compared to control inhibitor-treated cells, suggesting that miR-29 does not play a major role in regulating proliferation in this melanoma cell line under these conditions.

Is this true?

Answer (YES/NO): YES